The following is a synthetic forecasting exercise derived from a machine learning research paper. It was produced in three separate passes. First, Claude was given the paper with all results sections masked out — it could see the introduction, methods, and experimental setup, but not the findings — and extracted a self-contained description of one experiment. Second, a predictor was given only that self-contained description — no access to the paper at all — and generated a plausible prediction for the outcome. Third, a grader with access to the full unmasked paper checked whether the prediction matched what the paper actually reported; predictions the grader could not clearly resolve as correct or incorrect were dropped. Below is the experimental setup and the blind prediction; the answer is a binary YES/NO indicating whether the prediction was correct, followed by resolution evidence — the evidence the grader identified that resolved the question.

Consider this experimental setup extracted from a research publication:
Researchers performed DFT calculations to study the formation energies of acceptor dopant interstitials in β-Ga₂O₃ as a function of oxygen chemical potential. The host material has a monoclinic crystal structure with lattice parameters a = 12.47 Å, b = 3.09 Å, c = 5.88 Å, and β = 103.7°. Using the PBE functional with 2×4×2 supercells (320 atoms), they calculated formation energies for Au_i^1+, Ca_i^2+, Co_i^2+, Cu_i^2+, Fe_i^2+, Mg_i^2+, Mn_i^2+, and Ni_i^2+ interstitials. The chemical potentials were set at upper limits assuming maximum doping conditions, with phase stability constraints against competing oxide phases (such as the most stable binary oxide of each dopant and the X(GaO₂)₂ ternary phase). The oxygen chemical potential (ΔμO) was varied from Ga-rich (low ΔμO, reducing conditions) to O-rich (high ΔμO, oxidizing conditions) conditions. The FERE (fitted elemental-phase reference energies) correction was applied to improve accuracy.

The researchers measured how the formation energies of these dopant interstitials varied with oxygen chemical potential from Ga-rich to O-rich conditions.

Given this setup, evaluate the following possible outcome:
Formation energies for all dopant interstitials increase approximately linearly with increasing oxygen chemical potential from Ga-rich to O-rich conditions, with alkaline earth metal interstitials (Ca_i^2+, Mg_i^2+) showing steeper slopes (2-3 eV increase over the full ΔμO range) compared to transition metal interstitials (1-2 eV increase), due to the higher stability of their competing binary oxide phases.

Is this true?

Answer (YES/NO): NO